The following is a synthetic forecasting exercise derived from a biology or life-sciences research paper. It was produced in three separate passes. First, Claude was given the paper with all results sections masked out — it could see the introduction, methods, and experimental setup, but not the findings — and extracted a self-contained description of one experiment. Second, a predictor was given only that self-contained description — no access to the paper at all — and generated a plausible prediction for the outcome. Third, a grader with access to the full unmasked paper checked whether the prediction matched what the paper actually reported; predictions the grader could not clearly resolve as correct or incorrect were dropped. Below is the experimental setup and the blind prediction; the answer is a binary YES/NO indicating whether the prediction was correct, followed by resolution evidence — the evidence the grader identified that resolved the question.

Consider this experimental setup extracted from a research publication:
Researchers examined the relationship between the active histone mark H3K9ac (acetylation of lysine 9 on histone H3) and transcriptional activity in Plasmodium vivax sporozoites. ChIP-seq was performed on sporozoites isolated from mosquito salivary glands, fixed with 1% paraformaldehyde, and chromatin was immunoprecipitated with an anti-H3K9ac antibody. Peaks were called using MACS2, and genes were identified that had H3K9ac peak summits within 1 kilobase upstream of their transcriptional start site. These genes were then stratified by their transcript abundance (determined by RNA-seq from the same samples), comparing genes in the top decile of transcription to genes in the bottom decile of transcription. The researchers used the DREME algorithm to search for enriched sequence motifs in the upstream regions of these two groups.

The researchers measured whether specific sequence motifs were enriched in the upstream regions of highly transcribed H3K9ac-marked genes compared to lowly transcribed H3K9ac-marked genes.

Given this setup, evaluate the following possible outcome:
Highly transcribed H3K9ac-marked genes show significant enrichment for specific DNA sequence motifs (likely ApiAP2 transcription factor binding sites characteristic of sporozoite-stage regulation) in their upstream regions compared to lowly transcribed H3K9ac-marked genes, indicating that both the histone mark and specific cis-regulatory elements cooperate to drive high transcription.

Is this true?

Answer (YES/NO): YES